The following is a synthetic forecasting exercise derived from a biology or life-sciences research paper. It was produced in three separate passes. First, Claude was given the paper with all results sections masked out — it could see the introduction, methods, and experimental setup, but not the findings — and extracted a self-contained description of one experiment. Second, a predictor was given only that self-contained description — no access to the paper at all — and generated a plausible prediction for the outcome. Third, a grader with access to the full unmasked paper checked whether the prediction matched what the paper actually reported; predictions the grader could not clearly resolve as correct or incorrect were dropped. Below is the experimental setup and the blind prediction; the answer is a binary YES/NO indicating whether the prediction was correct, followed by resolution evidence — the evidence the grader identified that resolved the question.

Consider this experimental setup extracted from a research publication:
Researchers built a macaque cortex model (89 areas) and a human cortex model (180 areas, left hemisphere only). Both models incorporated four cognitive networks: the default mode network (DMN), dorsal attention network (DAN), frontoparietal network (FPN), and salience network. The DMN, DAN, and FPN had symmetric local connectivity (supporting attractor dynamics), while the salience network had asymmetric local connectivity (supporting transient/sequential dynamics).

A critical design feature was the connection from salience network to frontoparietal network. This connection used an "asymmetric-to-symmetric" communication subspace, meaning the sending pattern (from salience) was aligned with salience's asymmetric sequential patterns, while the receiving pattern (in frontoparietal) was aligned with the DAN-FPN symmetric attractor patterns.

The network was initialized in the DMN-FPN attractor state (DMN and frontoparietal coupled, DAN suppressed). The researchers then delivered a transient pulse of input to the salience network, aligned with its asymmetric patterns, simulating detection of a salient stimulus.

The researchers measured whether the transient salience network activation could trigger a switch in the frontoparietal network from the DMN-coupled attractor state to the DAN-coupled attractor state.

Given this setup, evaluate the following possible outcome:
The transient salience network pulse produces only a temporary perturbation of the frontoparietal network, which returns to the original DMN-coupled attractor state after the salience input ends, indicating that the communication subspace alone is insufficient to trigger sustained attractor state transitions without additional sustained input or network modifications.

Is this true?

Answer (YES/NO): NO